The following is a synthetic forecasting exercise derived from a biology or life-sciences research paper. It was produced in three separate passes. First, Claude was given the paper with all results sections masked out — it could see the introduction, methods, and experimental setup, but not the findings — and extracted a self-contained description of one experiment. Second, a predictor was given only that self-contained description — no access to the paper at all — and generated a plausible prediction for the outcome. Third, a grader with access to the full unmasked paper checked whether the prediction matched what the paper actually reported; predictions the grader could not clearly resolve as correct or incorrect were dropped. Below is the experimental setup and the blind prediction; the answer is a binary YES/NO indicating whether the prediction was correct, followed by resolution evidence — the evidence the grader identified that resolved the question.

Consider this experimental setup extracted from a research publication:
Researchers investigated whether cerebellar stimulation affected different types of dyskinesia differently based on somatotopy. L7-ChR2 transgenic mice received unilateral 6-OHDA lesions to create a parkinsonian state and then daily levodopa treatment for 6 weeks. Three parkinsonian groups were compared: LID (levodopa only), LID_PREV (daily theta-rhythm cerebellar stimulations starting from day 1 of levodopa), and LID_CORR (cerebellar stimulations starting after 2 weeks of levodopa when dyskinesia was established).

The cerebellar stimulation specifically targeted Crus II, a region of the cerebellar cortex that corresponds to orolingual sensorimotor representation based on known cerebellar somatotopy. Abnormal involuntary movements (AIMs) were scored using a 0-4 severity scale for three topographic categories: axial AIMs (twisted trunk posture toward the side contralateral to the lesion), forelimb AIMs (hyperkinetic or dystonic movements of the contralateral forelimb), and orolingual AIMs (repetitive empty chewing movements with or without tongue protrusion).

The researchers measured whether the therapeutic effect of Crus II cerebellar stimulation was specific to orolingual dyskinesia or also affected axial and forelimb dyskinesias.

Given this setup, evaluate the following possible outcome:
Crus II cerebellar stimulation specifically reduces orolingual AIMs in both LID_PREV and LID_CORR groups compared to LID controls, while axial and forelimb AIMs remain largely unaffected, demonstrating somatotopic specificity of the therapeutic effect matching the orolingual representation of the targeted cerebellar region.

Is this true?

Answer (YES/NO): NO